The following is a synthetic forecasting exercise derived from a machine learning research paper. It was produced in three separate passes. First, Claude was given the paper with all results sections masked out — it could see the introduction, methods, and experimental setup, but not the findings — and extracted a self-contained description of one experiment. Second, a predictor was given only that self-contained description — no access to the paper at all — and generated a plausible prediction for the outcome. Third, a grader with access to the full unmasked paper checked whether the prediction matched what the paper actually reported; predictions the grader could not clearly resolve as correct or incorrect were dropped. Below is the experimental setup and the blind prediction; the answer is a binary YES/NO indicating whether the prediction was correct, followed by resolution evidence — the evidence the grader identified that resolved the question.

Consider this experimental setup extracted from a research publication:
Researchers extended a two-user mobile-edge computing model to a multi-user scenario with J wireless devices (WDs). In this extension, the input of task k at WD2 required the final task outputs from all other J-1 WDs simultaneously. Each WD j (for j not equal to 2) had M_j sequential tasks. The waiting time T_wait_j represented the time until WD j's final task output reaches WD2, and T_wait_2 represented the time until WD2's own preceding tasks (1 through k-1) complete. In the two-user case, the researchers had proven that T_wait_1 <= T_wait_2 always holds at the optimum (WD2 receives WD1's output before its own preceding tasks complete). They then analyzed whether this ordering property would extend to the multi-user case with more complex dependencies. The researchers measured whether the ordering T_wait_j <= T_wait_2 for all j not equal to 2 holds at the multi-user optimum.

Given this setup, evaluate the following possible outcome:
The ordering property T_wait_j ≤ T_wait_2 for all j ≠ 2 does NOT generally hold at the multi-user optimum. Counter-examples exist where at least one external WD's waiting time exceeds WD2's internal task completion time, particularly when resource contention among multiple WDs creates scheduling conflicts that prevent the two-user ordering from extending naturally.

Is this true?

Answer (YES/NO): NO